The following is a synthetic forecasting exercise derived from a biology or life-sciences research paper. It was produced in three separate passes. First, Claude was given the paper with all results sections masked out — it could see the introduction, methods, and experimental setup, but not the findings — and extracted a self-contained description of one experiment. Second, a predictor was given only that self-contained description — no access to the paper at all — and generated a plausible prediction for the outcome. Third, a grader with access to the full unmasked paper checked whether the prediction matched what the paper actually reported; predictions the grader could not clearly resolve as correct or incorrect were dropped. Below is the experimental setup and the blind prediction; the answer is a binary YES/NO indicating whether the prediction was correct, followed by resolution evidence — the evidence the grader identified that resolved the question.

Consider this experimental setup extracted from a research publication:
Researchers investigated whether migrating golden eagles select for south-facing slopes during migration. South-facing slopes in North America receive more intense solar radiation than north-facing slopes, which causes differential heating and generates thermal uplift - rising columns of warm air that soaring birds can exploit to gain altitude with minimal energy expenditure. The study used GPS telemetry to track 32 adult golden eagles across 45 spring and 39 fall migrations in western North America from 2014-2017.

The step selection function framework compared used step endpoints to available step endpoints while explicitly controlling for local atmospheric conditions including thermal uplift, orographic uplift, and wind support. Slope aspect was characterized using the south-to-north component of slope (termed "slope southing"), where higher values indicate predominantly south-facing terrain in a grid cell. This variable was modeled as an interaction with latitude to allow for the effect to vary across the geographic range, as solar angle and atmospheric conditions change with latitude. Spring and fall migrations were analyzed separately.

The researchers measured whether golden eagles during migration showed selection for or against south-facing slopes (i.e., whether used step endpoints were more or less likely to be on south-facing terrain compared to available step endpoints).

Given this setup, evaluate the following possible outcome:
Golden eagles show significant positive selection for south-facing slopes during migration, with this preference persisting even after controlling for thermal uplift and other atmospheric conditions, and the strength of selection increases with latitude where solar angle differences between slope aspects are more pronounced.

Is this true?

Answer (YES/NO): YES